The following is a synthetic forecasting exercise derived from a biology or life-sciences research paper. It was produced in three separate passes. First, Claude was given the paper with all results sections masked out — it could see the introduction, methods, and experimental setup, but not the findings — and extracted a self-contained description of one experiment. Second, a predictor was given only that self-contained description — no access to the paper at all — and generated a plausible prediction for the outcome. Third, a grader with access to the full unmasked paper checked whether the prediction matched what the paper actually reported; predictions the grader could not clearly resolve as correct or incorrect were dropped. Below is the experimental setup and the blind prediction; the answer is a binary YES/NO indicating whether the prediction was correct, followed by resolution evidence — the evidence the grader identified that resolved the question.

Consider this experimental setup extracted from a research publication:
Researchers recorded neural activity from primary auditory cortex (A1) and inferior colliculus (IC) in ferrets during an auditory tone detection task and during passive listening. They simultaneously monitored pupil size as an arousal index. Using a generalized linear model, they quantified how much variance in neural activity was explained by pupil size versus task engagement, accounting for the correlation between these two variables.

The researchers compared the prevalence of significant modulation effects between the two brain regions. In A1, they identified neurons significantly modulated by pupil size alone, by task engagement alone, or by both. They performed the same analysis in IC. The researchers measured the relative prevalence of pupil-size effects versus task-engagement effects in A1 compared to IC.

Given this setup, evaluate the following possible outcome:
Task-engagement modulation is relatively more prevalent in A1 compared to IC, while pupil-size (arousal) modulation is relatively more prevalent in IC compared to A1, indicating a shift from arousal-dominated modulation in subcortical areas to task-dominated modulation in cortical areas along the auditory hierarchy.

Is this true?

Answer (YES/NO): YES